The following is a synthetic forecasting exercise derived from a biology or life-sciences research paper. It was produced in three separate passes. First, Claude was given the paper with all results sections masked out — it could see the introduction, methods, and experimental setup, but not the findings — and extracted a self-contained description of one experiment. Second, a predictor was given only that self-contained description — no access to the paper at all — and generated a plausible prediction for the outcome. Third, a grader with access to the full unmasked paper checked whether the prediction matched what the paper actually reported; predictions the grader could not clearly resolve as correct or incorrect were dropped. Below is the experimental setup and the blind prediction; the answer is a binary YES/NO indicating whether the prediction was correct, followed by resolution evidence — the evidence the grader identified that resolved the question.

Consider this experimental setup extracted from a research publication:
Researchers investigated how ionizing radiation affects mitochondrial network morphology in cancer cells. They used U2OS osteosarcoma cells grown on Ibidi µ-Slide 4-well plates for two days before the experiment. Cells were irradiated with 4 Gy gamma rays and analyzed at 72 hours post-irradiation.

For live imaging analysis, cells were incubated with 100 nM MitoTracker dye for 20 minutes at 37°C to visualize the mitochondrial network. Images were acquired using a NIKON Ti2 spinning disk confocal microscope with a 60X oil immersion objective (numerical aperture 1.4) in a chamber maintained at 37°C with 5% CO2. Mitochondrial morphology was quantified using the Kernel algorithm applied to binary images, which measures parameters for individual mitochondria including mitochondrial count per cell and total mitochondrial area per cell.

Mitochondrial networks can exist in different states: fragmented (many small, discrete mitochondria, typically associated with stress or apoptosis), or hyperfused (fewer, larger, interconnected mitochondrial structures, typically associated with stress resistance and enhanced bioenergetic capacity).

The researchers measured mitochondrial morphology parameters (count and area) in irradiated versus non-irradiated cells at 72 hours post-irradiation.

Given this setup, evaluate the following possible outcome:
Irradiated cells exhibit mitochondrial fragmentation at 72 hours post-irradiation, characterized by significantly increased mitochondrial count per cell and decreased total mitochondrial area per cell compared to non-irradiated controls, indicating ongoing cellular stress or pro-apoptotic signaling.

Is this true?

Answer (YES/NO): NO